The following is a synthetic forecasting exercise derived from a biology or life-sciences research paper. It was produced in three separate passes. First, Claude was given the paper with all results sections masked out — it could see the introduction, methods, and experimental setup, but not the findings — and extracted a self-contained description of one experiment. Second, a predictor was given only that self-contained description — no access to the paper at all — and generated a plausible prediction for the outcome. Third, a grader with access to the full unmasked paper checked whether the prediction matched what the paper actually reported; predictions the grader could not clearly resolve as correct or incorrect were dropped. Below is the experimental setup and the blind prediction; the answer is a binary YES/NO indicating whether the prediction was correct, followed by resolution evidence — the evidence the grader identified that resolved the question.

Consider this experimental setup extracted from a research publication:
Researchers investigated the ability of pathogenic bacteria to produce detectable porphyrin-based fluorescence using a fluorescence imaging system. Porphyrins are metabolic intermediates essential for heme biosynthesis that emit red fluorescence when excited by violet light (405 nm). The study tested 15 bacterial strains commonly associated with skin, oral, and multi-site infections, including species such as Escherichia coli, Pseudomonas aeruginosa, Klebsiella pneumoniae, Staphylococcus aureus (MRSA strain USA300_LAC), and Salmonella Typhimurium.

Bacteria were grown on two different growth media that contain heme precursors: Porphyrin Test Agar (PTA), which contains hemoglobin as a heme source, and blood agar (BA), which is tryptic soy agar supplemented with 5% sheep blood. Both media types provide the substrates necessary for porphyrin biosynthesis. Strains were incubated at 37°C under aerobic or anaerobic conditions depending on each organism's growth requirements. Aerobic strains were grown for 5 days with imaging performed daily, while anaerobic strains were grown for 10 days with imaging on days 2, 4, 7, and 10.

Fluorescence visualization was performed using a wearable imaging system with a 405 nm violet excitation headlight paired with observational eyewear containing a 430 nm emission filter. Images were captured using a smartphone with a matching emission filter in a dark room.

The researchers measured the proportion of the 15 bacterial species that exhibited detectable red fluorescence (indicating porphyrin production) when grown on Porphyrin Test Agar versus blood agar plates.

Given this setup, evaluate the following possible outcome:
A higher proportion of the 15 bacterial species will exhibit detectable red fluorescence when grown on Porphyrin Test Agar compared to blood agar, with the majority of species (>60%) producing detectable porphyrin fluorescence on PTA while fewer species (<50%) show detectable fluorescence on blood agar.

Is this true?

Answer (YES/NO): NO